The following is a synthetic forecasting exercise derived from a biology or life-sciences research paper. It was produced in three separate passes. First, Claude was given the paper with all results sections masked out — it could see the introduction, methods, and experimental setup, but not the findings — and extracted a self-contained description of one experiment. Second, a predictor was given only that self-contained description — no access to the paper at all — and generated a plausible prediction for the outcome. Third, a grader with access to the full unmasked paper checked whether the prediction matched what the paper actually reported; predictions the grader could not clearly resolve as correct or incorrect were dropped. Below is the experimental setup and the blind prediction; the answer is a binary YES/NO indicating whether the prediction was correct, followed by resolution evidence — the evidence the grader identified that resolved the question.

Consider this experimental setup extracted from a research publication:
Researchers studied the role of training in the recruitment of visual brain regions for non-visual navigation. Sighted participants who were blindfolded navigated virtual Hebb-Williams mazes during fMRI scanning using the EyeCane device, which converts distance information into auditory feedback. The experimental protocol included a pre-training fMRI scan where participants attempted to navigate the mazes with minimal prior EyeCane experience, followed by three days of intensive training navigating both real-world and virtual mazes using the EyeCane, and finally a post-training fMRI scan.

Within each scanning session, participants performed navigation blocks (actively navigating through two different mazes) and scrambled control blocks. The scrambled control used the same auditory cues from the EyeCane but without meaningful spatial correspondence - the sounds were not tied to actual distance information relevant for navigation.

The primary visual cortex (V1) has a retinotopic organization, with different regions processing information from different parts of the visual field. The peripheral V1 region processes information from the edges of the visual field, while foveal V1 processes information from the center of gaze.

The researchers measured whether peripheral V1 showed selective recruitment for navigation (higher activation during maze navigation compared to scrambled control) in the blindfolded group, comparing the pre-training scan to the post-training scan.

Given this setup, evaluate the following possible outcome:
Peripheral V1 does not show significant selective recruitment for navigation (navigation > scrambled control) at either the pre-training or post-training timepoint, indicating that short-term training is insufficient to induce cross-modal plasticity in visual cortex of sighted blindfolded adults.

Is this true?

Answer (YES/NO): NO